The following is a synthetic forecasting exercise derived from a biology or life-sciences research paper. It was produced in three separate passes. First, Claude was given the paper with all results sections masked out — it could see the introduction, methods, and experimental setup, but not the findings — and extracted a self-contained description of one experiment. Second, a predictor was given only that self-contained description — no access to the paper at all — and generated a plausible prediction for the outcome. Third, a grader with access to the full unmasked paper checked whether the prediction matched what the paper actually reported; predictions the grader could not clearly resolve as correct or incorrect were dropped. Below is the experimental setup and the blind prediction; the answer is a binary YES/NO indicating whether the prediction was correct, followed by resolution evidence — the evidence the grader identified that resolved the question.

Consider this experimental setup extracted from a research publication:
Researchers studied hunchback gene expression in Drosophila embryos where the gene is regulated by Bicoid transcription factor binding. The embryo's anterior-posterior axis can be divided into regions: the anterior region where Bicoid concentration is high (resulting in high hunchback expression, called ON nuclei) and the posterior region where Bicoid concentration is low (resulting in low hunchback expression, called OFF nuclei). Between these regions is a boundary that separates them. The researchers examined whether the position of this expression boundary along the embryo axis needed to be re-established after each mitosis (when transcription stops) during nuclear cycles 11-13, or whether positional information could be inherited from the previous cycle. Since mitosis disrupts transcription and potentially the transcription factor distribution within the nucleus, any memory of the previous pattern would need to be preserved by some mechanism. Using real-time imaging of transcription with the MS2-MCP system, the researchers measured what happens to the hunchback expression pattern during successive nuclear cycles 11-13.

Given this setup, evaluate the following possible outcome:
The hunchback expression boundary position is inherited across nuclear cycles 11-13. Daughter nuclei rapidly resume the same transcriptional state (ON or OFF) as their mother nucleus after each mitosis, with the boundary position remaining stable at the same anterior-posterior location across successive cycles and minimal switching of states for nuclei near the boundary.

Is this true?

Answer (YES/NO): NO